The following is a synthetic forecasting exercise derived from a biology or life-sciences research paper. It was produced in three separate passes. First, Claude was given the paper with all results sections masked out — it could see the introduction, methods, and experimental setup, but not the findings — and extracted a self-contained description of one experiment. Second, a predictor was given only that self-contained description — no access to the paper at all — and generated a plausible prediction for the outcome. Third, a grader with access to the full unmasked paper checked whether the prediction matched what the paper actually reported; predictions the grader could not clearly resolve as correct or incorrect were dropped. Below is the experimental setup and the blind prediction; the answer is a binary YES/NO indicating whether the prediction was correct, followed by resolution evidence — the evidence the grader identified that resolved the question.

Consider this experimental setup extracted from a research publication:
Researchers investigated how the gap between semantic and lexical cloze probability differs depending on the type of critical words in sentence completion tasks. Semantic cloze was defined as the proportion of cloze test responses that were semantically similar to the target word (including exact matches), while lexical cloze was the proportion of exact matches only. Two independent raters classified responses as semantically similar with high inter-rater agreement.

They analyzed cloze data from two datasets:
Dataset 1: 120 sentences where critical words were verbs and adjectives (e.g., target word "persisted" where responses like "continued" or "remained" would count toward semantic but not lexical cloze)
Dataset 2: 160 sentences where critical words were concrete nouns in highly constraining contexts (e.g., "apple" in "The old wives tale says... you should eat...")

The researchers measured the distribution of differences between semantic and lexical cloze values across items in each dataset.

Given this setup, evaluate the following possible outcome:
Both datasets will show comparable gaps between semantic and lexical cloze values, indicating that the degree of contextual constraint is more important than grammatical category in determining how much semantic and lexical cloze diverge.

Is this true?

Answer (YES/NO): NO